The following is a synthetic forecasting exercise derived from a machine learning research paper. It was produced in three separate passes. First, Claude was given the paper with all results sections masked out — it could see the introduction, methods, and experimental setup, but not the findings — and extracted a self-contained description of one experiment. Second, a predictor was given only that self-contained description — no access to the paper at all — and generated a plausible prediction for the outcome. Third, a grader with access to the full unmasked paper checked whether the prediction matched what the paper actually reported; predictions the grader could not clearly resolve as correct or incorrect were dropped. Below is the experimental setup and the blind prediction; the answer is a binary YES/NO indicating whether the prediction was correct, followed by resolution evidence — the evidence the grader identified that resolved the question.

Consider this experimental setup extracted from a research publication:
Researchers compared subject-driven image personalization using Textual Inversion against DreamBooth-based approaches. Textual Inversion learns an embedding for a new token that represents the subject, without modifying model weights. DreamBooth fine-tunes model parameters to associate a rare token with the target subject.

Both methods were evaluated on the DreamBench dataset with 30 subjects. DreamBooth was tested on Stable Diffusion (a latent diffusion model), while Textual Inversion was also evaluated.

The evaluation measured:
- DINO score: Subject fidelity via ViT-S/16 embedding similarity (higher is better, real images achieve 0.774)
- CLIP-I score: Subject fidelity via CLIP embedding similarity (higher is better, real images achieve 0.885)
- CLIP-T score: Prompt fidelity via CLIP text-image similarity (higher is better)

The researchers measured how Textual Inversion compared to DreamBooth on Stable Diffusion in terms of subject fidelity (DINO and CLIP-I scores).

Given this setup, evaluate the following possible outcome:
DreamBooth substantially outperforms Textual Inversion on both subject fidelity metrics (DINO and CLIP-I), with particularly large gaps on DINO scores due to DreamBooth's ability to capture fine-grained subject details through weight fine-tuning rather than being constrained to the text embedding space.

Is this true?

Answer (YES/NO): NO